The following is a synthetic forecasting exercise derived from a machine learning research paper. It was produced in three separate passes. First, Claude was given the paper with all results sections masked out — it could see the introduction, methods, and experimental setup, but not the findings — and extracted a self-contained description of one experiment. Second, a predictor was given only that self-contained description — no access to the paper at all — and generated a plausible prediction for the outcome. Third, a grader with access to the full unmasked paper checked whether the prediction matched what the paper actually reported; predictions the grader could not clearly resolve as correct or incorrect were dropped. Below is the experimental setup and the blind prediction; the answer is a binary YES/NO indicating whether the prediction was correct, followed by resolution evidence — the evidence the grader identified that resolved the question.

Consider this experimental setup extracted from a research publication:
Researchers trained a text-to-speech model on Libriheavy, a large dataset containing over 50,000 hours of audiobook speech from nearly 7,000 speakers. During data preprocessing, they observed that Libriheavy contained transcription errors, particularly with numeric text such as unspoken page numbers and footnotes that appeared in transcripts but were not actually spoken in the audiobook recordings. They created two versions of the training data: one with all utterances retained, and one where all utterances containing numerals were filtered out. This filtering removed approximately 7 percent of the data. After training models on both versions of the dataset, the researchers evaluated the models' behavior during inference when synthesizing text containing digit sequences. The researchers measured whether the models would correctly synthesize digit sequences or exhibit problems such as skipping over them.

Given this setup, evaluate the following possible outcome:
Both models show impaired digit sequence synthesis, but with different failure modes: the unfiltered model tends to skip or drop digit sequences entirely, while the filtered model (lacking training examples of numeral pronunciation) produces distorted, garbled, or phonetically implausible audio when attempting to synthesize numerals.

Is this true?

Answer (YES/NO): NO